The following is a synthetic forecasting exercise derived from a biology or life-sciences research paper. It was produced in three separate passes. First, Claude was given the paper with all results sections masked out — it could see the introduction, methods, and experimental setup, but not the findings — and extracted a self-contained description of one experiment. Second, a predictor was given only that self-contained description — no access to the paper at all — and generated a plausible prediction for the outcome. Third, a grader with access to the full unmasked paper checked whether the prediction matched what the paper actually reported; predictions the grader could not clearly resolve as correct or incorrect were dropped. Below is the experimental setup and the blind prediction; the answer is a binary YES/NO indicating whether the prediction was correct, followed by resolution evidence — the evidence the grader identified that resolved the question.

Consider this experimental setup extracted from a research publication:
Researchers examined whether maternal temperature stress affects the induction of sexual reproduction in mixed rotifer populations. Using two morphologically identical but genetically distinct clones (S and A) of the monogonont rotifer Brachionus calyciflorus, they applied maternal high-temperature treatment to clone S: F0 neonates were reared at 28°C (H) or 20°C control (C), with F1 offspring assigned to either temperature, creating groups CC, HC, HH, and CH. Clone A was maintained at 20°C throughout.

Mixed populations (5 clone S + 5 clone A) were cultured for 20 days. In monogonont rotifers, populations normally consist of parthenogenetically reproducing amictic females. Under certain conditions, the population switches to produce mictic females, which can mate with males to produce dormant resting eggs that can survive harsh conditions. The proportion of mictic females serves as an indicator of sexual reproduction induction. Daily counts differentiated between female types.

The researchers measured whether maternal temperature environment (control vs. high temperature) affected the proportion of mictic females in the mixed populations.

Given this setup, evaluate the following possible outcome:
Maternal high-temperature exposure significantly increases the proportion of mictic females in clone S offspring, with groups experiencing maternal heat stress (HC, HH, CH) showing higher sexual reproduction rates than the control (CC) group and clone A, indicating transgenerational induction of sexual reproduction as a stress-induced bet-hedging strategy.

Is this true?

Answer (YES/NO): NO